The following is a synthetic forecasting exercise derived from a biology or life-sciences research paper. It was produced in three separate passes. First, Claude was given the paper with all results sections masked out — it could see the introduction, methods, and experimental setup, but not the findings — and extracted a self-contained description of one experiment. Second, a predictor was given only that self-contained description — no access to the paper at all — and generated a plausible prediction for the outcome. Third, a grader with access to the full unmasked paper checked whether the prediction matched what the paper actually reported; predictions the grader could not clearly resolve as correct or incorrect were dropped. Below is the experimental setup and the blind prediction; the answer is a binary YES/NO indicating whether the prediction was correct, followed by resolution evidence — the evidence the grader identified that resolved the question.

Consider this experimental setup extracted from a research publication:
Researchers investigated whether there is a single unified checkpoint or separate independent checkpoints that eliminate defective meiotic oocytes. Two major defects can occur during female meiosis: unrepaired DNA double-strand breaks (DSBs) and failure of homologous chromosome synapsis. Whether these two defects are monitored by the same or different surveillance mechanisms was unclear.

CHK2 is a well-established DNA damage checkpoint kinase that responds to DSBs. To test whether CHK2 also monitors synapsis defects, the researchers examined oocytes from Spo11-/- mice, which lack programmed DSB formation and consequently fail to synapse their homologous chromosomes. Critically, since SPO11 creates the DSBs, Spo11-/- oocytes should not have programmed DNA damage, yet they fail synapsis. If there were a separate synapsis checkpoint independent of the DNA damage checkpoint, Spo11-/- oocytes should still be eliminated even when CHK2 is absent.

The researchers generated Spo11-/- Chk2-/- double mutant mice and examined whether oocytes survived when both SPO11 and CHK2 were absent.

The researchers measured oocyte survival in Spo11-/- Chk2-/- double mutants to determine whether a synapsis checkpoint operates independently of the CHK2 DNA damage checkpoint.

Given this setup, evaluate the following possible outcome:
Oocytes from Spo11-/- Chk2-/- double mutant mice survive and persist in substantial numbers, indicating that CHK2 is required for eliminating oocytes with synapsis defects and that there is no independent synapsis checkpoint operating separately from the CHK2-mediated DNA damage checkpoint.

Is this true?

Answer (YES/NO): YES